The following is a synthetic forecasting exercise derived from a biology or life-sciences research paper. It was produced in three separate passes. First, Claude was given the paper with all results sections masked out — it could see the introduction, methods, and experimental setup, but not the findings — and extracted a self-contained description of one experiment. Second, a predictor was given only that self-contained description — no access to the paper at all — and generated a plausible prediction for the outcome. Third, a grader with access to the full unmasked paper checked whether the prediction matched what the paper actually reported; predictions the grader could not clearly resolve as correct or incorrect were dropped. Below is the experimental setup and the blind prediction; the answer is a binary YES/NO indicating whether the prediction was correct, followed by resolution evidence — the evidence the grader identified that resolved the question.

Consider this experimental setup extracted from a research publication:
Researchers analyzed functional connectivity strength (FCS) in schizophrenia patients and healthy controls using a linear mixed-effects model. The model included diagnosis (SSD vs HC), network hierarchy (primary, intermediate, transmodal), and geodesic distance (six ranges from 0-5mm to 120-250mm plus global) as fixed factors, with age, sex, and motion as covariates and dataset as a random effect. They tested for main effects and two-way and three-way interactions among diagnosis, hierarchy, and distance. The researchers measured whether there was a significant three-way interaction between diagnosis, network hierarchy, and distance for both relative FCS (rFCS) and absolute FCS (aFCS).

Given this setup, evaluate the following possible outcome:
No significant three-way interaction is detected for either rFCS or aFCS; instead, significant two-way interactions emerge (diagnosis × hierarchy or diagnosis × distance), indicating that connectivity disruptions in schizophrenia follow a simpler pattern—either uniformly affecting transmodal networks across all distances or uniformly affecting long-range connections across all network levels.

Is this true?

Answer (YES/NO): NO